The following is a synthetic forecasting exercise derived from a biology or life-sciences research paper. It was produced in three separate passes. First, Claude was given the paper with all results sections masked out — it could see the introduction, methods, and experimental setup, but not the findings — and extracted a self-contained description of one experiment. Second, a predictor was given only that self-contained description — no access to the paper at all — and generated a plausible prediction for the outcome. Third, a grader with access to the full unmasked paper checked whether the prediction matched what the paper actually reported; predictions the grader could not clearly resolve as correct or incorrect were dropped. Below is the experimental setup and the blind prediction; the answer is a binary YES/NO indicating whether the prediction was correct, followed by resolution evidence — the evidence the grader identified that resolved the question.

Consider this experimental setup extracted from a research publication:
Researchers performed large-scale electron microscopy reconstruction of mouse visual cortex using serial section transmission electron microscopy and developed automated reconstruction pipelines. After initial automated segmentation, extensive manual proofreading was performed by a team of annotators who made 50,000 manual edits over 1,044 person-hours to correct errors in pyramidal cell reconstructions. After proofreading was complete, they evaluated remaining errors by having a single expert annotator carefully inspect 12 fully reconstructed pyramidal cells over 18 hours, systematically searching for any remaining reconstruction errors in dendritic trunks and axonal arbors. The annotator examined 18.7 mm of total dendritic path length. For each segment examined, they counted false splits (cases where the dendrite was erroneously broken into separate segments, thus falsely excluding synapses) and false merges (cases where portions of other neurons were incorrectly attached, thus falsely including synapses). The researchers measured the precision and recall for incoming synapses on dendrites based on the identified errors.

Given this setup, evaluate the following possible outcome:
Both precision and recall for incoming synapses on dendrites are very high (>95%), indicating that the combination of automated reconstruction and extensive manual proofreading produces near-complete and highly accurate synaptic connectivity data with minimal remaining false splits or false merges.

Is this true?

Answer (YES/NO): YES